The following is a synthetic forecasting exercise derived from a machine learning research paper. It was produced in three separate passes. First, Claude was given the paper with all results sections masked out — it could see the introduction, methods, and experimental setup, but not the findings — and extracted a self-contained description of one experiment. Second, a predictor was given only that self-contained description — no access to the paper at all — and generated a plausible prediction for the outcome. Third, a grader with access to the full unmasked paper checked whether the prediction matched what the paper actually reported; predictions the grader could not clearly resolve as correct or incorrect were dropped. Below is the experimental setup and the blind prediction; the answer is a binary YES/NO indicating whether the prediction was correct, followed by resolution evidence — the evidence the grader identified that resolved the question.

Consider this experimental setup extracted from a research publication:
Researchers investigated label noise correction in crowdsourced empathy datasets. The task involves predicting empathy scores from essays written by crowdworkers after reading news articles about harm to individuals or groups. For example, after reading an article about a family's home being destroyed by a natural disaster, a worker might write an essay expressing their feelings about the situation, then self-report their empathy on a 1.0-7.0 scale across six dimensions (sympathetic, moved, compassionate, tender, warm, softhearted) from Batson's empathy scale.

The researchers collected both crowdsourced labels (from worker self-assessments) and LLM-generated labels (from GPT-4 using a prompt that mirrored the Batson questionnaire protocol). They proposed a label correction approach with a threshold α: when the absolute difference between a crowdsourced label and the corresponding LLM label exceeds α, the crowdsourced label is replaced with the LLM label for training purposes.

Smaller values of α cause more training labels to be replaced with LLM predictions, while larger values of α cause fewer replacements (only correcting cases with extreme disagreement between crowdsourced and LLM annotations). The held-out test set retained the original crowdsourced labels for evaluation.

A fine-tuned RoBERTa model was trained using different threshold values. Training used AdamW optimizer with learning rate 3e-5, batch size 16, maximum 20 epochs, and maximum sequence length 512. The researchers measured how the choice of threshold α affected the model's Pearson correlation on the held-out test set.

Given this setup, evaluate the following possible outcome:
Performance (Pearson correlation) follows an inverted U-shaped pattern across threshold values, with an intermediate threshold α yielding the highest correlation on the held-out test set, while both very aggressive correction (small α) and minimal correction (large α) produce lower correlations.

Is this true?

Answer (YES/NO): NO